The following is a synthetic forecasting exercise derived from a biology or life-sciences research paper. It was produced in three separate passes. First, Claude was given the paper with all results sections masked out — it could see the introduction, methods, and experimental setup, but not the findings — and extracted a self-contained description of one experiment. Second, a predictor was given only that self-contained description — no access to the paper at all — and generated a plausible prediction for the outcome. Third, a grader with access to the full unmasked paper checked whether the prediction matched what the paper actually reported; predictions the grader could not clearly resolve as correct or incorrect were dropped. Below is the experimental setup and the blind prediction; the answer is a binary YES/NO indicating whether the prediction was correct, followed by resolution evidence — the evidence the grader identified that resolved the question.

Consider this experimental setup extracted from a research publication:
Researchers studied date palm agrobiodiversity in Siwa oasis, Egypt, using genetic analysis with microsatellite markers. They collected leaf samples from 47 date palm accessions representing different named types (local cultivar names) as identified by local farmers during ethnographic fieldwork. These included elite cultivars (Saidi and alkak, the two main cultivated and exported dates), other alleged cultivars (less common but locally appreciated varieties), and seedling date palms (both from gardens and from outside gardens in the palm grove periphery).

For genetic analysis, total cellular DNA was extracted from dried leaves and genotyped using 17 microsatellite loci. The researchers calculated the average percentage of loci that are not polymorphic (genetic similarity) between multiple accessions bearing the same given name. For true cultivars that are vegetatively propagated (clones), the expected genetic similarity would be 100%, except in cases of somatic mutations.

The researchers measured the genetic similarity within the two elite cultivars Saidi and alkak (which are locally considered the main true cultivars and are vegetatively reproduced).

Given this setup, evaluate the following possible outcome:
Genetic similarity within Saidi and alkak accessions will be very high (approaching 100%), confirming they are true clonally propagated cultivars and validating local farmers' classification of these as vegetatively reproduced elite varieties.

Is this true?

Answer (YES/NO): NO